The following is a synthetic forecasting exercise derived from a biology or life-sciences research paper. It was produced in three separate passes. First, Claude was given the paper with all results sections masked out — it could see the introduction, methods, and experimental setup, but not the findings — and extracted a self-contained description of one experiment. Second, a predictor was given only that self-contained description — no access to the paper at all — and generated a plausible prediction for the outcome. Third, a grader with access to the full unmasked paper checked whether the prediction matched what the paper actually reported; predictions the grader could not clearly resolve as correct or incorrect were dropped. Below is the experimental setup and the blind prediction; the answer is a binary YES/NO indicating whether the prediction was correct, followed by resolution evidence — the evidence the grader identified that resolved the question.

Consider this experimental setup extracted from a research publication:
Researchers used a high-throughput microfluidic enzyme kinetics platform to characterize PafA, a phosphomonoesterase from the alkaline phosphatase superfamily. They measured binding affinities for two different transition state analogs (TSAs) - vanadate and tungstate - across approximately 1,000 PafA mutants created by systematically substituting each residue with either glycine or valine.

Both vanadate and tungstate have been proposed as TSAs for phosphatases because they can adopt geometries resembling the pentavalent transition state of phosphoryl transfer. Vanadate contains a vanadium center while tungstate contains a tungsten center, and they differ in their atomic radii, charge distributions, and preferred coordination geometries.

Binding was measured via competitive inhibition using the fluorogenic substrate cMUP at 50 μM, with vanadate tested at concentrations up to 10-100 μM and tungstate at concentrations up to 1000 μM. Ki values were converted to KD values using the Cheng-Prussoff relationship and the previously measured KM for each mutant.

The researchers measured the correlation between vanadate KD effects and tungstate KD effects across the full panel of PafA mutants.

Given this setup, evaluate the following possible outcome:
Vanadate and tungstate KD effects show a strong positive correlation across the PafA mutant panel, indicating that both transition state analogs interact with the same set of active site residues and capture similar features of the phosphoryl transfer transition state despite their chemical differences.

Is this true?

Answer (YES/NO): NO